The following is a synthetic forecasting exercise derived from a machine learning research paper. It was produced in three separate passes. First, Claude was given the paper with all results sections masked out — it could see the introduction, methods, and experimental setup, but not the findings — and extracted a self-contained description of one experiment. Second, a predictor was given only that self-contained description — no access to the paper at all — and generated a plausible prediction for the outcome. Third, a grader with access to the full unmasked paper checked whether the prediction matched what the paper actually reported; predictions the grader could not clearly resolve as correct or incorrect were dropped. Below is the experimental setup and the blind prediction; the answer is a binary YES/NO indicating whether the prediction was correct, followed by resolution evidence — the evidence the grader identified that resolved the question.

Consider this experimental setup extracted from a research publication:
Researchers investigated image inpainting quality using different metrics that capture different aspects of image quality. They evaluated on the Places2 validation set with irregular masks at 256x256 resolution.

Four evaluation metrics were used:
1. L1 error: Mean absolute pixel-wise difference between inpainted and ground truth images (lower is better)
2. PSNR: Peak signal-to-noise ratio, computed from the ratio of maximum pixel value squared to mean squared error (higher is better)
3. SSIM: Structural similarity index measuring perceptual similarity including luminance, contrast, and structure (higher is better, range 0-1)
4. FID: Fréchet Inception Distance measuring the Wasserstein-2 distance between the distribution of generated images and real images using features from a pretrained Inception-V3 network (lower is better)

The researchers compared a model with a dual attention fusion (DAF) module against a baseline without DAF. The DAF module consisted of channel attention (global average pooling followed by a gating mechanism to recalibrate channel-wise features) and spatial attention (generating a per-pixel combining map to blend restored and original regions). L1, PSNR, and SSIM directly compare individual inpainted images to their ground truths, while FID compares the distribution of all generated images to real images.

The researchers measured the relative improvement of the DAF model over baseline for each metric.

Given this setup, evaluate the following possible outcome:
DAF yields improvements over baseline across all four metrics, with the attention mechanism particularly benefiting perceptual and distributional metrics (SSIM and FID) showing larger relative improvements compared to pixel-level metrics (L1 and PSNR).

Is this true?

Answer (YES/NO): NO